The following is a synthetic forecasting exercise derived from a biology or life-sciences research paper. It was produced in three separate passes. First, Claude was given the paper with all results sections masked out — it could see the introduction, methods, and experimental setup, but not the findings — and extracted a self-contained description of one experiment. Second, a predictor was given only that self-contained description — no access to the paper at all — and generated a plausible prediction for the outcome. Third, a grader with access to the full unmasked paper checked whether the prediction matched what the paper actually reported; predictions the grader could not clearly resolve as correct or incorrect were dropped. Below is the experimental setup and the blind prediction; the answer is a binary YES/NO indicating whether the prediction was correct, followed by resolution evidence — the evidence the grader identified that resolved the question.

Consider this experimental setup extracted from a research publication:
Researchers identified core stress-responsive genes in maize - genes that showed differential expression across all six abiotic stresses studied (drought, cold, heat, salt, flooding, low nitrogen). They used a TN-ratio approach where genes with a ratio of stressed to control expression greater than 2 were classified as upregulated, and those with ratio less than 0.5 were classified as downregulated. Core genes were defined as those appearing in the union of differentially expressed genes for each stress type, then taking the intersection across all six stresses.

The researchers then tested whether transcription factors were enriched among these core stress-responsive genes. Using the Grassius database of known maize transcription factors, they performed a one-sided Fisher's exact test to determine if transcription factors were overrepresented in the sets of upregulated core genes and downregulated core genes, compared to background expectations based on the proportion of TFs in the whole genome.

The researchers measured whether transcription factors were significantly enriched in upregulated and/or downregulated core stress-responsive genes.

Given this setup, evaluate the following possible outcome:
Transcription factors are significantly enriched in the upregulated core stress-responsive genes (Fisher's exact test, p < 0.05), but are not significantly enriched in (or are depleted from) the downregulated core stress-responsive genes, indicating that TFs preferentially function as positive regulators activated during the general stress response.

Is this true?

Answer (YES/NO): NO